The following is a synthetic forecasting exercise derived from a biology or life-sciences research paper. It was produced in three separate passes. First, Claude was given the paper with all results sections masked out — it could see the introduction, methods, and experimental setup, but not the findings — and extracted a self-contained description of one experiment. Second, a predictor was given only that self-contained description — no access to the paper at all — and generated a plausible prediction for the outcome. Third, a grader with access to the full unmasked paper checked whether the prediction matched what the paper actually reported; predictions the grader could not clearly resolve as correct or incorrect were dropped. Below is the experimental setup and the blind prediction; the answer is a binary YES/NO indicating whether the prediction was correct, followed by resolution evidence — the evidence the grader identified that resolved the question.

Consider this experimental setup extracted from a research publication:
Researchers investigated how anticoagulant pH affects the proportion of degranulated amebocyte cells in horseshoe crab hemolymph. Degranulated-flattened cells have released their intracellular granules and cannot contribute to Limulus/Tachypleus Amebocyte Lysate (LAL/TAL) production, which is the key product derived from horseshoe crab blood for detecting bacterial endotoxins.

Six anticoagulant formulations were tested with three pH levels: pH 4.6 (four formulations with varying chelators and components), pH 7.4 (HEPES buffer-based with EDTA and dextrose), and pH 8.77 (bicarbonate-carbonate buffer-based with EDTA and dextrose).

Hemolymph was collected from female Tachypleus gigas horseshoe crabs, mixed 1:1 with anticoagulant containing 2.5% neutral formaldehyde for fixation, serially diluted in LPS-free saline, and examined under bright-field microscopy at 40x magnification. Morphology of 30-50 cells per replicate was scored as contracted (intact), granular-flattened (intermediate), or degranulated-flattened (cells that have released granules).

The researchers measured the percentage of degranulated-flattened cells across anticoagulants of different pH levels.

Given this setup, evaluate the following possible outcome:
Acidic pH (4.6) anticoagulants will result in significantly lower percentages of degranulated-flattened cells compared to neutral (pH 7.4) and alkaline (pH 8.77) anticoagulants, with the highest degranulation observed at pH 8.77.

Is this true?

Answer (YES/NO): NO